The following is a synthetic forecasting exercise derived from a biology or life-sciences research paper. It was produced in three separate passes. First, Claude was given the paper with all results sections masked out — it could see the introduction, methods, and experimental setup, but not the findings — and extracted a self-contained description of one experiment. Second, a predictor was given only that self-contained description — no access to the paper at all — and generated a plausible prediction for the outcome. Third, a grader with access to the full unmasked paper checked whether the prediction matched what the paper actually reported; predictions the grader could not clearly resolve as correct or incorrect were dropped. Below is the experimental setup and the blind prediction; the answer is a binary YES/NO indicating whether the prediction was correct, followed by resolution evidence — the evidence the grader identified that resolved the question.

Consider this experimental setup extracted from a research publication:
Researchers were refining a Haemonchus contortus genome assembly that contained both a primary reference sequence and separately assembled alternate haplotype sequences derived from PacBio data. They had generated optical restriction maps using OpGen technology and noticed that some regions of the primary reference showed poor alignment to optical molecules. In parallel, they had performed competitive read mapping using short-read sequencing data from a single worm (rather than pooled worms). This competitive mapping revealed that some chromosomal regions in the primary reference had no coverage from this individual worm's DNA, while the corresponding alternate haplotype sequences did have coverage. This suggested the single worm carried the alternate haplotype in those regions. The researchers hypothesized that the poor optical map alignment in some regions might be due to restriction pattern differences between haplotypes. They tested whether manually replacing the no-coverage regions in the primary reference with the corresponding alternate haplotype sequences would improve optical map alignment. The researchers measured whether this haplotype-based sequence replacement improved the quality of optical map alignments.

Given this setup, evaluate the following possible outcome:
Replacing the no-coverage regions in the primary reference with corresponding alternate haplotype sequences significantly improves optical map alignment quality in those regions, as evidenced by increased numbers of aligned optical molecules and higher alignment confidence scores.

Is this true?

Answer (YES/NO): YES